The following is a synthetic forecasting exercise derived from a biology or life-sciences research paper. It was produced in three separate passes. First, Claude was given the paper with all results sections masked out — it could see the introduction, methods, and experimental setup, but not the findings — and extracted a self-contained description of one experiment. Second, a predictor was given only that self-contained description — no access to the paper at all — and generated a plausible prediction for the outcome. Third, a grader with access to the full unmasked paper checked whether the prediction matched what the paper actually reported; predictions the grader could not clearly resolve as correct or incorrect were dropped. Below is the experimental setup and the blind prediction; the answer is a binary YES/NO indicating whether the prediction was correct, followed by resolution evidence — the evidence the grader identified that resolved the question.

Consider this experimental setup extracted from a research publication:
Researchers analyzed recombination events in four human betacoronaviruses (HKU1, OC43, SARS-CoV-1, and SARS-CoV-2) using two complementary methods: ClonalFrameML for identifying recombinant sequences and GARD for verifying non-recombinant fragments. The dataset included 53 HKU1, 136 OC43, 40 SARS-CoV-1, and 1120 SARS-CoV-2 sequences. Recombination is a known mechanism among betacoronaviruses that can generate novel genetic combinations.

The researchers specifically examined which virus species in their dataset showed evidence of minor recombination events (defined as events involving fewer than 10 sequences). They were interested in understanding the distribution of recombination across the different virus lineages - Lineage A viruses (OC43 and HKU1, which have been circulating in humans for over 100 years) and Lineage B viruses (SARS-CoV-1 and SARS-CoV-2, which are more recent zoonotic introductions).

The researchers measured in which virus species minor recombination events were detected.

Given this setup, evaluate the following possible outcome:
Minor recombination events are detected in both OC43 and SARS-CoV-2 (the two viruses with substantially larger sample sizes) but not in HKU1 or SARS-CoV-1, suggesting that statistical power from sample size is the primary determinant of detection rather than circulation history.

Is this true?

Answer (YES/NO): NO